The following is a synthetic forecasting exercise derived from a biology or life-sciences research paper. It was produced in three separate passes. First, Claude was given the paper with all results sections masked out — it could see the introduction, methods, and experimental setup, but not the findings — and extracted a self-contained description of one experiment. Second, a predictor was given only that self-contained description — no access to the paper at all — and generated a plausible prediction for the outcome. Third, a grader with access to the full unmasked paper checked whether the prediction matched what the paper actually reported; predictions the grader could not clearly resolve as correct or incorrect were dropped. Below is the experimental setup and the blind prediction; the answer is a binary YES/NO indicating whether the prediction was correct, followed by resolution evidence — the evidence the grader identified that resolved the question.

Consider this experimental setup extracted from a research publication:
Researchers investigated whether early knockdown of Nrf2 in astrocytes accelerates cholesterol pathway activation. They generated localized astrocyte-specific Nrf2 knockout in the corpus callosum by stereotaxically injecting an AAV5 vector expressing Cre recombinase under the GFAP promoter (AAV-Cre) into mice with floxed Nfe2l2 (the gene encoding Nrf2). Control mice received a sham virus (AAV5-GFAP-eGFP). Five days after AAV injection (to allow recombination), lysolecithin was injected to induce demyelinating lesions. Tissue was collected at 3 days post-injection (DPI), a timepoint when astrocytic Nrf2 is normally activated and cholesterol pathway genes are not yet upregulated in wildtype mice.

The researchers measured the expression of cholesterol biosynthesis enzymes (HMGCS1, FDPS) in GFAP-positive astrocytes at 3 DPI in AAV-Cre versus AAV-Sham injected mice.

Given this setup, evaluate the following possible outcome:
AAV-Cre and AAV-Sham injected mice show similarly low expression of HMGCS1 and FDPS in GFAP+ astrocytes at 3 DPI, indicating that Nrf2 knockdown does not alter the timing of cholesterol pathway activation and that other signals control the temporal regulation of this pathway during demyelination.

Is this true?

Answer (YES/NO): NO